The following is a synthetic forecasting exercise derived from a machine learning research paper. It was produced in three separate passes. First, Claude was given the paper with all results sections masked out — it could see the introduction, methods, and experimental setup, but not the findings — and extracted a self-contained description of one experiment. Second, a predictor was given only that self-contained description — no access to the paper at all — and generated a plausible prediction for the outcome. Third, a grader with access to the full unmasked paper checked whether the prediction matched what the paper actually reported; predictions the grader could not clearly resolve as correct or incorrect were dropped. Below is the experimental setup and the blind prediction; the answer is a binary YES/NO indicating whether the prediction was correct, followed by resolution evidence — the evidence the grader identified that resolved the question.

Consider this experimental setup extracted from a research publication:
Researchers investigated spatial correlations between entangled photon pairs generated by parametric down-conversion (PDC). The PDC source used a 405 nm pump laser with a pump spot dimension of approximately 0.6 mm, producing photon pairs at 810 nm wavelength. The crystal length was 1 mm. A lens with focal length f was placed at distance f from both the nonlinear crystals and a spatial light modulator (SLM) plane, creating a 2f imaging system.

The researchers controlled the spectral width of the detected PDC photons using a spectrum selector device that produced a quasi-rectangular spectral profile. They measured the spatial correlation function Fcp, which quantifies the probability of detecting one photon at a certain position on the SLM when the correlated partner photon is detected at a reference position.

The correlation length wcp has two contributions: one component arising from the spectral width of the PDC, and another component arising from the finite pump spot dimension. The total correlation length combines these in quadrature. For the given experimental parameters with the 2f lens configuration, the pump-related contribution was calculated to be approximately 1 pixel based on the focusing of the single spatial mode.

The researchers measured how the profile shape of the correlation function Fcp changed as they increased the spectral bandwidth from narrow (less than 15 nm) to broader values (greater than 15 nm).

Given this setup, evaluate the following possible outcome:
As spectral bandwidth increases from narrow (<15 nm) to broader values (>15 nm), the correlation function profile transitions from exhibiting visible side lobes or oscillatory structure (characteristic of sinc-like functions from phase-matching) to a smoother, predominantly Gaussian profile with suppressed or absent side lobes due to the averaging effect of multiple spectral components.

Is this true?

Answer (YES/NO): NO